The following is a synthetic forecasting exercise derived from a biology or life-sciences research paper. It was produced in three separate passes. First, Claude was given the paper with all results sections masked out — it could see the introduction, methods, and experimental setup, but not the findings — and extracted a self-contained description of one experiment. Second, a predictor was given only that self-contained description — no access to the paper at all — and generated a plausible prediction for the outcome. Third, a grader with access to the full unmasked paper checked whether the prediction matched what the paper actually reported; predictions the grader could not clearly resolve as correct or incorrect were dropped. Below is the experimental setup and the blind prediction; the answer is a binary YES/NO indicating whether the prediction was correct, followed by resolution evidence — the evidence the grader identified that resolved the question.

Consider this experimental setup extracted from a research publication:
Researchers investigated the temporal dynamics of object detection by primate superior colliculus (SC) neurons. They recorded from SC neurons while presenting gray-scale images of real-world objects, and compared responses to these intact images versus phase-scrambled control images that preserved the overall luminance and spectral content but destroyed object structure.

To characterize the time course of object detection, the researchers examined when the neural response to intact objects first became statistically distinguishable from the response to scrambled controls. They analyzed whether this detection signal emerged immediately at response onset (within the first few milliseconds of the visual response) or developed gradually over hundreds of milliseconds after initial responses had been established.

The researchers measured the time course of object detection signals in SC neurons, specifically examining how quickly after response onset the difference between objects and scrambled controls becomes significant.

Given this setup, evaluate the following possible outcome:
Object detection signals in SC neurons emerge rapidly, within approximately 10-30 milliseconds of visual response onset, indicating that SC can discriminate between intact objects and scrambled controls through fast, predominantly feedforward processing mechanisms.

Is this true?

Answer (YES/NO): YES